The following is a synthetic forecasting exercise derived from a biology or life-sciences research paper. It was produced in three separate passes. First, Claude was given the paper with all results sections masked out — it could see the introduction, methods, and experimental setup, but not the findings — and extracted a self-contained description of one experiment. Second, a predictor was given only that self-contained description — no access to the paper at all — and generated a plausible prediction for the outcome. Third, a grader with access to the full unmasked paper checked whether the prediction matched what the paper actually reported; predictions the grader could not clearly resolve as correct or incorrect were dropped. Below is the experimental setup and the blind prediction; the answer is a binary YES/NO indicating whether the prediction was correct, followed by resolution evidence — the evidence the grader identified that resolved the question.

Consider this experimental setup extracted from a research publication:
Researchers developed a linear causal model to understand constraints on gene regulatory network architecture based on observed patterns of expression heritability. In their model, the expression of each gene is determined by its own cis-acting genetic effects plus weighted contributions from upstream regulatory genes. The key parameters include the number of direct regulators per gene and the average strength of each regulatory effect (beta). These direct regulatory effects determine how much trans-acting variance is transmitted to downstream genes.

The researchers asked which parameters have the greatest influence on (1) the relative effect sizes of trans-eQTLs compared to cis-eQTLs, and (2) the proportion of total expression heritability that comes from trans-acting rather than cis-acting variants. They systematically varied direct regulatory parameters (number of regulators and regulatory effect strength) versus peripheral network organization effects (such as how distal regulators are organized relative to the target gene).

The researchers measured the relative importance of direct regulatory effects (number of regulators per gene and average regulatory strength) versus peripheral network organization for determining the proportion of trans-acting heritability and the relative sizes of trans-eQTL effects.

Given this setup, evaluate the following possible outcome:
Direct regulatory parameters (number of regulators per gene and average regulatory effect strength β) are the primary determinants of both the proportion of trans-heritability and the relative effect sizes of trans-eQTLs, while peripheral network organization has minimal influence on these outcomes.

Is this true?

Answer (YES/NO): NO